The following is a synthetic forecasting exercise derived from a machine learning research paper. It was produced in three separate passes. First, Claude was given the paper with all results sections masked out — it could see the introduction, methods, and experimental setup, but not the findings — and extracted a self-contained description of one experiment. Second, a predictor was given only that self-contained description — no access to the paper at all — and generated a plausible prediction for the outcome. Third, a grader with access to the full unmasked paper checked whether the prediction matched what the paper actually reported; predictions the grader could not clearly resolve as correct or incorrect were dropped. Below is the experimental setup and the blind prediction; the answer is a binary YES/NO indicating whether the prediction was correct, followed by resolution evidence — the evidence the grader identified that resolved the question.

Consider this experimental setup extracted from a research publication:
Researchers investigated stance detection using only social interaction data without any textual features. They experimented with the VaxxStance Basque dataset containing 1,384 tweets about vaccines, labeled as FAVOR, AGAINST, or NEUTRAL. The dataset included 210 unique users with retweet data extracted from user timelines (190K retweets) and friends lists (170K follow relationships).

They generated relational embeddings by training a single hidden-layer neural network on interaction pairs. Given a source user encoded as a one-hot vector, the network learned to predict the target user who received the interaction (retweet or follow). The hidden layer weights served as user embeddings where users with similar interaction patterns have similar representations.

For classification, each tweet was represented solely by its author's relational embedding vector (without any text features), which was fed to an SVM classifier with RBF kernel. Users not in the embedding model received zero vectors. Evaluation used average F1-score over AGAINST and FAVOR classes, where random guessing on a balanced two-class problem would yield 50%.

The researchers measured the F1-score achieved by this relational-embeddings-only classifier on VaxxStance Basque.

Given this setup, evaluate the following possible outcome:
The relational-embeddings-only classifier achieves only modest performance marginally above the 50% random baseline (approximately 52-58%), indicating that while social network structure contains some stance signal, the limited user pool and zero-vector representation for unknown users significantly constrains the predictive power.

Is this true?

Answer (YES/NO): NO